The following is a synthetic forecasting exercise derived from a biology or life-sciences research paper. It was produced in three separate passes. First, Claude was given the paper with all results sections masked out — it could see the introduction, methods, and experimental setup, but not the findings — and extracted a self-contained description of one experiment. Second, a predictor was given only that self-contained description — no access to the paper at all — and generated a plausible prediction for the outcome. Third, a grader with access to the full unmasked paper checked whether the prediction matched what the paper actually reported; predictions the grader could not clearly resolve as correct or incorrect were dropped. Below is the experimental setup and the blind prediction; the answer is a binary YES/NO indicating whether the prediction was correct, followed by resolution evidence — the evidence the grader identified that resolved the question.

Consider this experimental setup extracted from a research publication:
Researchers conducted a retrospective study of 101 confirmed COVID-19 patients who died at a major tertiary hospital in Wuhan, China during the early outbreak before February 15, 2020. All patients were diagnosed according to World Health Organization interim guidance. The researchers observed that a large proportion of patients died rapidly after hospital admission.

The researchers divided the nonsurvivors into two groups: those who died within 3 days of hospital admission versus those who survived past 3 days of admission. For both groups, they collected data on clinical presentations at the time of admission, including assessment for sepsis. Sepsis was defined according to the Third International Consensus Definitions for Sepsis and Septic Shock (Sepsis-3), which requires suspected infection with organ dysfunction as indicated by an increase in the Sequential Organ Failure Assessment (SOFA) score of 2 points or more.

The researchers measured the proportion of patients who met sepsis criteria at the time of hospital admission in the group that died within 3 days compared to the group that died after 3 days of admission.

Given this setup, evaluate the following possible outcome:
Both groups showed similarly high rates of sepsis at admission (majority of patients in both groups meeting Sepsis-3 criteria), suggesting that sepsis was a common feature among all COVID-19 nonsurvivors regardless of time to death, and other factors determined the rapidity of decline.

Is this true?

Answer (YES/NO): NO